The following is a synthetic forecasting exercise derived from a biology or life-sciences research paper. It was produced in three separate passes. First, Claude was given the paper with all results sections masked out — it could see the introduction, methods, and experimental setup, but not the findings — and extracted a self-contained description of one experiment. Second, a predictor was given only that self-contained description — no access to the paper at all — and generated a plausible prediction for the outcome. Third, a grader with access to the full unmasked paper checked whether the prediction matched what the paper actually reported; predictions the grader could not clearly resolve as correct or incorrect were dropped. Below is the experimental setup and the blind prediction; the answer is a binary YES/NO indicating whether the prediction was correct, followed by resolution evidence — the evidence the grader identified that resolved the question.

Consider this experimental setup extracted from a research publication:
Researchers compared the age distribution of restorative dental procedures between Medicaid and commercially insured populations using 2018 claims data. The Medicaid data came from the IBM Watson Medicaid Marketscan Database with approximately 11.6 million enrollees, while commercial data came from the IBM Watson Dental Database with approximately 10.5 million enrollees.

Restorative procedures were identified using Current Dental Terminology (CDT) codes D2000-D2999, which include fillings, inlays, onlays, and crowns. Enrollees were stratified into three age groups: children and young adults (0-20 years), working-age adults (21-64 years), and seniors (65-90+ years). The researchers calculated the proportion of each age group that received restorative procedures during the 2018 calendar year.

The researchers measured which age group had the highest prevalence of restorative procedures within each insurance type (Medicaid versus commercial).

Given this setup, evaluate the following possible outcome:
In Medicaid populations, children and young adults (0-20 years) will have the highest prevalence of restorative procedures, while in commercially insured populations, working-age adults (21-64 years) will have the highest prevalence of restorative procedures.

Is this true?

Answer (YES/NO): NO